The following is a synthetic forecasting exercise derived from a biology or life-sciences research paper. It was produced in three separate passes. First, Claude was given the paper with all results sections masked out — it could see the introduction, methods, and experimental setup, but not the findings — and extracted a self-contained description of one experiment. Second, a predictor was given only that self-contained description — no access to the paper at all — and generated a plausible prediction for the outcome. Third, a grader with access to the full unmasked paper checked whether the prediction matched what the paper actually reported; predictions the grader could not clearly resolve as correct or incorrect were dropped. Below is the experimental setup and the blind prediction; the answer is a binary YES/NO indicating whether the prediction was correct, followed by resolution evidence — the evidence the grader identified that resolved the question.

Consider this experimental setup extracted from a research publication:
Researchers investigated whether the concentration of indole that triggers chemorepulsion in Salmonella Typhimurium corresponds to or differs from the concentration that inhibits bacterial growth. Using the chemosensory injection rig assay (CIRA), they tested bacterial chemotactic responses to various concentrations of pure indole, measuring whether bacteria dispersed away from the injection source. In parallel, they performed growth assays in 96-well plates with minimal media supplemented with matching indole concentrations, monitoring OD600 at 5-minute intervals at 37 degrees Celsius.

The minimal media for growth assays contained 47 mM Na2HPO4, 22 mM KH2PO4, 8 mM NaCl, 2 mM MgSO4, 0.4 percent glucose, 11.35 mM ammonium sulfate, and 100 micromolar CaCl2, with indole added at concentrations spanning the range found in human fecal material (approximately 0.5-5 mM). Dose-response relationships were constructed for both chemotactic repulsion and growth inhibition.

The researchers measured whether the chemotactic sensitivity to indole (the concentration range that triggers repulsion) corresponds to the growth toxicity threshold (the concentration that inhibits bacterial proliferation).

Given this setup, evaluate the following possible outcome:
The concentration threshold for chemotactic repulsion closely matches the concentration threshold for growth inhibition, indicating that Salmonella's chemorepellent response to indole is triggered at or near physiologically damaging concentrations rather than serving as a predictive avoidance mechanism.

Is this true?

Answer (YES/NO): NO